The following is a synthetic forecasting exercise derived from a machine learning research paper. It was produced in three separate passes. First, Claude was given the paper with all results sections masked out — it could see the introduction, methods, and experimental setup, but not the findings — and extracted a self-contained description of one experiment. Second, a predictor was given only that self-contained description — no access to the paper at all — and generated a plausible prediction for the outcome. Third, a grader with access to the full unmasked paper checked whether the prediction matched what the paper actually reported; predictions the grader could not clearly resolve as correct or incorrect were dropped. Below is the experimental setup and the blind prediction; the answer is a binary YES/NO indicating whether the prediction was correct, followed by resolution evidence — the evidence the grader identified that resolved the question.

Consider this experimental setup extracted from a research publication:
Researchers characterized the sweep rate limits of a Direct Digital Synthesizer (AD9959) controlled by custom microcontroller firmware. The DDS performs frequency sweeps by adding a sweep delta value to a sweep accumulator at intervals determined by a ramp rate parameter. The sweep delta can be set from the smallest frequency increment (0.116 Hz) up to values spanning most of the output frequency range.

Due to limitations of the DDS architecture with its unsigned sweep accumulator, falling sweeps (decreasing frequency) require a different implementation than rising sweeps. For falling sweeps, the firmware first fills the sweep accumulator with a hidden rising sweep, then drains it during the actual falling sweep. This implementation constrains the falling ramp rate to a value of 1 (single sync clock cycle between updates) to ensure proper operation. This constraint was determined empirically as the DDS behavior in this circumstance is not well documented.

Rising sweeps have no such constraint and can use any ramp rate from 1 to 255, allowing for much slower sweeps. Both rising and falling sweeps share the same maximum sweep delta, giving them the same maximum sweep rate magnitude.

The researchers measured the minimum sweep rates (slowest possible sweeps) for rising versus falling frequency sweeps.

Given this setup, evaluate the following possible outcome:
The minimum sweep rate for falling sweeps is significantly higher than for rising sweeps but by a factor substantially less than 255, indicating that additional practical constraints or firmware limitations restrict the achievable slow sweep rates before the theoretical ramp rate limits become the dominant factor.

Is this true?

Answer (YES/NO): NO